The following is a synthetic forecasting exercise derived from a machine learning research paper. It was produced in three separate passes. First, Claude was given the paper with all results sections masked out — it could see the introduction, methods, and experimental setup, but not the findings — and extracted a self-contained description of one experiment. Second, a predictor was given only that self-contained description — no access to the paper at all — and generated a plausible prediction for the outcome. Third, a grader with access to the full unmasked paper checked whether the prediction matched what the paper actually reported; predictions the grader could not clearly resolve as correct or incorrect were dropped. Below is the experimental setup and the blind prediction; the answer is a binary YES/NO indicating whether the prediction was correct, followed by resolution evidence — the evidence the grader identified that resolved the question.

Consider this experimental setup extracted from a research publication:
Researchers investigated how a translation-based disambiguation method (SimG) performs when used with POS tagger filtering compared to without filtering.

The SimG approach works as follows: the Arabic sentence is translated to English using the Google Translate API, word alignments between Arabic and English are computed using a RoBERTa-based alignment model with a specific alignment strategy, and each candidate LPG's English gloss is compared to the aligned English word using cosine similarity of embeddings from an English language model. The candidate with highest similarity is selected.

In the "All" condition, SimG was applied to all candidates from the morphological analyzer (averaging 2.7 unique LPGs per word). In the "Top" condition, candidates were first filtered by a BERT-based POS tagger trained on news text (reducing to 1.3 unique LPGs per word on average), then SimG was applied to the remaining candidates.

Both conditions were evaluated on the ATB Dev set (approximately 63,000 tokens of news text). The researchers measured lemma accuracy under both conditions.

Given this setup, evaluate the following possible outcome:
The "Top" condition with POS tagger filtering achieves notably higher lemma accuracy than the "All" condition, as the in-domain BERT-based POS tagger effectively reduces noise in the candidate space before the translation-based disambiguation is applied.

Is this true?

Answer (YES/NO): YES